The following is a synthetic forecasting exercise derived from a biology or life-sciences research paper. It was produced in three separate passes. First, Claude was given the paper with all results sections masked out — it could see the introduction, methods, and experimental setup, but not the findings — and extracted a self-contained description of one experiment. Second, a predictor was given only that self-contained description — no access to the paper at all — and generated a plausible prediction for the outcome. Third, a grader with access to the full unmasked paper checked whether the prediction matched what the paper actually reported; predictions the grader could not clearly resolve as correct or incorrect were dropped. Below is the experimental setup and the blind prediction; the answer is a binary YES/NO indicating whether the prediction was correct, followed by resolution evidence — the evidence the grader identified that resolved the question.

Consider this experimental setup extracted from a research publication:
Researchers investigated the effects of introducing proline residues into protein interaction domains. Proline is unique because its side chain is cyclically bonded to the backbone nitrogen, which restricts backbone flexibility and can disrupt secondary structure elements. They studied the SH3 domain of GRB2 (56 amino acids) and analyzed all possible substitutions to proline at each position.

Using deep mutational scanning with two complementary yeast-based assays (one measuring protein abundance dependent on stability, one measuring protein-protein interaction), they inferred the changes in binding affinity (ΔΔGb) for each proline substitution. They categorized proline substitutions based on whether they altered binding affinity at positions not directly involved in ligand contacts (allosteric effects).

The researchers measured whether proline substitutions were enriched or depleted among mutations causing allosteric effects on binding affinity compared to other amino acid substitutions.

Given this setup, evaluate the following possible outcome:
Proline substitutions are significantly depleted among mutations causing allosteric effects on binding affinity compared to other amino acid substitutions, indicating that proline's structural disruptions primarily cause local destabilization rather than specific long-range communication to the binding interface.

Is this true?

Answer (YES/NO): NO